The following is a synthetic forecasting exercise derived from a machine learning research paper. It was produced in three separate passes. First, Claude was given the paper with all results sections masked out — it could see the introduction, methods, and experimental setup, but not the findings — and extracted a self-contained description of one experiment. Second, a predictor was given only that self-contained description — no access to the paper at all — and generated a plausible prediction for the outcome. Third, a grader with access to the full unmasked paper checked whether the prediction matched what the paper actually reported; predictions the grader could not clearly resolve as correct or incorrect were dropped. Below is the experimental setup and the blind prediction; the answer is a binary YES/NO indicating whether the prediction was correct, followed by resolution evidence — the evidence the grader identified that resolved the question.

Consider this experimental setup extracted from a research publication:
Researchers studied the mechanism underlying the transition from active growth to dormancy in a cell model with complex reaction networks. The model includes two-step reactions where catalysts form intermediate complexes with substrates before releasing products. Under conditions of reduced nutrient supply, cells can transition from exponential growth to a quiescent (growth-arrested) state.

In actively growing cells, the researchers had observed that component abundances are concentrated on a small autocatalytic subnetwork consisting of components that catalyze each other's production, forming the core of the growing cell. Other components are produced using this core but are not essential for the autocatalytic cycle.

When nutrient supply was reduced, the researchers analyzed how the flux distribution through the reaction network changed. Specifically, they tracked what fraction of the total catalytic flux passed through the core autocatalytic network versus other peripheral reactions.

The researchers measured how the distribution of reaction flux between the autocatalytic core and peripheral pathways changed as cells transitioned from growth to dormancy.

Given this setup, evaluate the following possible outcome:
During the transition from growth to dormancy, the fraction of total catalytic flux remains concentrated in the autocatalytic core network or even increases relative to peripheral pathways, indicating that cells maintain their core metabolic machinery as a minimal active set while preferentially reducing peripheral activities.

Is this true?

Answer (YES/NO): NO